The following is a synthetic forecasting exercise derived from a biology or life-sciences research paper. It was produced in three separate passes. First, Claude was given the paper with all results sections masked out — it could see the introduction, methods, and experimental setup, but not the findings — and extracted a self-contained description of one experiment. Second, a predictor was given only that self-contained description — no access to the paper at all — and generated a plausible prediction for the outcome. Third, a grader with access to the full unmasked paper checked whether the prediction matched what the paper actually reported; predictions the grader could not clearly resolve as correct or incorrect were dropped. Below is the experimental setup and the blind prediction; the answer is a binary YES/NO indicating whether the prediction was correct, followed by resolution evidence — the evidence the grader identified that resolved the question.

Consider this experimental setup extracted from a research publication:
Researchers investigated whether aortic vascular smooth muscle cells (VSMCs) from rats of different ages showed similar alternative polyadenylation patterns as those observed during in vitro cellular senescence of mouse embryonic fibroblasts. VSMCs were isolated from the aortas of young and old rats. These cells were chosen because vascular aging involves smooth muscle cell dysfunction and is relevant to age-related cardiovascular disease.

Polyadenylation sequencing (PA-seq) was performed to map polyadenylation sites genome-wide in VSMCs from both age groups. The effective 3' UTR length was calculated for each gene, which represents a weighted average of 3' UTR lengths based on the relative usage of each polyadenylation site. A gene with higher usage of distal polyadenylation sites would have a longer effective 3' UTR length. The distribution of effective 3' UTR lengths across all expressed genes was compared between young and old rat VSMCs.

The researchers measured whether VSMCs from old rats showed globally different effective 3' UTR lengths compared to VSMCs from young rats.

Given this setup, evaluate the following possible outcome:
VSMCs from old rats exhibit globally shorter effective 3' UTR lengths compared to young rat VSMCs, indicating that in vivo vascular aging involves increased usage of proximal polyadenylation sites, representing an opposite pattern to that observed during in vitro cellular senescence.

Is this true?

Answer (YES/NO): NO